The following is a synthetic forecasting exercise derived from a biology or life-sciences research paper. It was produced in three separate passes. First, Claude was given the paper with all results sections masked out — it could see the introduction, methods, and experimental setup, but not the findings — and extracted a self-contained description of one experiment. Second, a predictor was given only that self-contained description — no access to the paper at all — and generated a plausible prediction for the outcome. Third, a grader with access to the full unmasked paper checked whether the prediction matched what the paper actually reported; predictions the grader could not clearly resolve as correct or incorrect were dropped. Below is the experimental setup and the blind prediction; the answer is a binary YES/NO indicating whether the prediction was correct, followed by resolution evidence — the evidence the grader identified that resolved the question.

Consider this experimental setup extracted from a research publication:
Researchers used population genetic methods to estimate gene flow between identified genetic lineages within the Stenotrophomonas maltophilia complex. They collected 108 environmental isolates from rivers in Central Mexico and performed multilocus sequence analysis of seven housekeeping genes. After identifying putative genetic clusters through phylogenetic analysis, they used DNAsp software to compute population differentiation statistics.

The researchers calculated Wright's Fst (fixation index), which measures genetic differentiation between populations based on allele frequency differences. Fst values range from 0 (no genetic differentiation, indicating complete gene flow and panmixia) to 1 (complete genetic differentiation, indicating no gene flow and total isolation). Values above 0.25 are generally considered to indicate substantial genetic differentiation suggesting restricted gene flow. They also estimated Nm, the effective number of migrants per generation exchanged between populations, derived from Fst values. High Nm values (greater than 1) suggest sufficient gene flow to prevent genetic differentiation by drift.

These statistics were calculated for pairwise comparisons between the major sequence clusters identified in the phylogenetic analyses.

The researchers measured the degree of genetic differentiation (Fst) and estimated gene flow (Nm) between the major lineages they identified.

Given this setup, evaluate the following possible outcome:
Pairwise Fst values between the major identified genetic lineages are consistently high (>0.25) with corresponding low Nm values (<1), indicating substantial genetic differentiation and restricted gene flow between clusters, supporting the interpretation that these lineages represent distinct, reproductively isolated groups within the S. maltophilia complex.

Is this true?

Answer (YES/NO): YES